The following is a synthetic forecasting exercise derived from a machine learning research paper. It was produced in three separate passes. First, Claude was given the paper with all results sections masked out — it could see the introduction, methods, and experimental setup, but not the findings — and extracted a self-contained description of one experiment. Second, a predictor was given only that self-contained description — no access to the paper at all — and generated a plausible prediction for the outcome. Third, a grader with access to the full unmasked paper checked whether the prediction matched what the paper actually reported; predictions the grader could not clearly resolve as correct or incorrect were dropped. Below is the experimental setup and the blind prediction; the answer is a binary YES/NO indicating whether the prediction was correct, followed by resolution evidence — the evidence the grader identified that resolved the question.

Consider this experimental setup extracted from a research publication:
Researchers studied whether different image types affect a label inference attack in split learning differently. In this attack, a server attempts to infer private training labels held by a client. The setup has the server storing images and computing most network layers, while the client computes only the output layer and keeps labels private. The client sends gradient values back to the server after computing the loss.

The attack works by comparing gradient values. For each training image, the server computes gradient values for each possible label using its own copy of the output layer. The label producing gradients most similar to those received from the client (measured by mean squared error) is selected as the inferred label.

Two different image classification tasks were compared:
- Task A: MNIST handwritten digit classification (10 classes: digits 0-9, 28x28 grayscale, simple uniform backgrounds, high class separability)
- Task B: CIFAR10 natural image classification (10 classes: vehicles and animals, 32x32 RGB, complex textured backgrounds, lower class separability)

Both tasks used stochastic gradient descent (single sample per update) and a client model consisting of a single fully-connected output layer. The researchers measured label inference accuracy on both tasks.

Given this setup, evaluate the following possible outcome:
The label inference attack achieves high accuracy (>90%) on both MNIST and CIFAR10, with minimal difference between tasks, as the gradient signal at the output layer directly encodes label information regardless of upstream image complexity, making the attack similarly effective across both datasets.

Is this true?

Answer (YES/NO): YES